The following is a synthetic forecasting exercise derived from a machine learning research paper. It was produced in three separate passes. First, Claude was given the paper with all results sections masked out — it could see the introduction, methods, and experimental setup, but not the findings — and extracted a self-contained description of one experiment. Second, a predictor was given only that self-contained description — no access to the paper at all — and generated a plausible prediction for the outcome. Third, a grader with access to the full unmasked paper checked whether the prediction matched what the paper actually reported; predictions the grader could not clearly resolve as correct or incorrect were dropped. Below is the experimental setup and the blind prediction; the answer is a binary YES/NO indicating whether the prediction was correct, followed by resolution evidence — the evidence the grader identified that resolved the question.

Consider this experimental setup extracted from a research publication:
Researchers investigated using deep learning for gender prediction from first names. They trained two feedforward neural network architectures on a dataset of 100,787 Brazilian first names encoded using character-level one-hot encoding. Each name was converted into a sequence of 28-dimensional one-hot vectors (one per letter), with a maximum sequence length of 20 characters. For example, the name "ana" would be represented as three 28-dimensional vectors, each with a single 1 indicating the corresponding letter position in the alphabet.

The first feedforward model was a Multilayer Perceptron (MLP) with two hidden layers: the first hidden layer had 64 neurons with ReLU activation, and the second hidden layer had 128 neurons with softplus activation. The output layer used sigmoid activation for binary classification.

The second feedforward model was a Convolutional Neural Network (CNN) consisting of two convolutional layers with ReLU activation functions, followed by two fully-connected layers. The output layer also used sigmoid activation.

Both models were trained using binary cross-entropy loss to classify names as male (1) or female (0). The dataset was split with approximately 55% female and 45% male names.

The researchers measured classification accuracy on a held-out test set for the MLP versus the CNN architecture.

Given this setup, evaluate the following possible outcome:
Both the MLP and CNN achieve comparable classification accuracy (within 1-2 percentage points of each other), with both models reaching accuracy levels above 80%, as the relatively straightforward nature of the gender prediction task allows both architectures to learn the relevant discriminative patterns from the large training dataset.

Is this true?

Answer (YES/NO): NO